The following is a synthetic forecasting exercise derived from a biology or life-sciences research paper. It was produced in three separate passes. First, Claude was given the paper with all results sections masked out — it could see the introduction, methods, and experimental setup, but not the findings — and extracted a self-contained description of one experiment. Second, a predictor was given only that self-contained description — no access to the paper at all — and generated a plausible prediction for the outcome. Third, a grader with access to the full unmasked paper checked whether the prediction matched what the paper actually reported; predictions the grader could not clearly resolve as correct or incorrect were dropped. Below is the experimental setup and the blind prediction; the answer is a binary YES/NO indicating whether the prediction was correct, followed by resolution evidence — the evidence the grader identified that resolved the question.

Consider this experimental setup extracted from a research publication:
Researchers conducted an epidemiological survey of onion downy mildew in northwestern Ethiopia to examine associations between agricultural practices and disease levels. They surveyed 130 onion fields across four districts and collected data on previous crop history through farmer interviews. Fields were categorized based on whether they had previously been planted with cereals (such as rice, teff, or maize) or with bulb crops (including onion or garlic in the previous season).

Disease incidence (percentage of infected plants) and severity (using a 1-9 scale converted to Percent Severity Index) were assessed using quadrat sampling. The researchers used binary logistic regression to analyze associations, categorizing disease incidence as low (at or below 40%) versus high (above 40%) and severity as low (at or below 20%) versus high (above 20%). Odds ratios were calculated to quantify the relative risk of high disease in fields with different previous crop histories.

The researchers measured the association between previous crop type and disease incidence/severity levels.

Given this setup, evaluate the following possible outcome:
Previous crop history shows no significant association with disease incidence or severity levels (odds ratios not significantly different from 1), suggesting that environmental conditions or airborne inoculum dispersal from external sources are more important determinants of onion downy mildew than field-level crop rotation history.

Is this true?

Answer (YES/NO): NO